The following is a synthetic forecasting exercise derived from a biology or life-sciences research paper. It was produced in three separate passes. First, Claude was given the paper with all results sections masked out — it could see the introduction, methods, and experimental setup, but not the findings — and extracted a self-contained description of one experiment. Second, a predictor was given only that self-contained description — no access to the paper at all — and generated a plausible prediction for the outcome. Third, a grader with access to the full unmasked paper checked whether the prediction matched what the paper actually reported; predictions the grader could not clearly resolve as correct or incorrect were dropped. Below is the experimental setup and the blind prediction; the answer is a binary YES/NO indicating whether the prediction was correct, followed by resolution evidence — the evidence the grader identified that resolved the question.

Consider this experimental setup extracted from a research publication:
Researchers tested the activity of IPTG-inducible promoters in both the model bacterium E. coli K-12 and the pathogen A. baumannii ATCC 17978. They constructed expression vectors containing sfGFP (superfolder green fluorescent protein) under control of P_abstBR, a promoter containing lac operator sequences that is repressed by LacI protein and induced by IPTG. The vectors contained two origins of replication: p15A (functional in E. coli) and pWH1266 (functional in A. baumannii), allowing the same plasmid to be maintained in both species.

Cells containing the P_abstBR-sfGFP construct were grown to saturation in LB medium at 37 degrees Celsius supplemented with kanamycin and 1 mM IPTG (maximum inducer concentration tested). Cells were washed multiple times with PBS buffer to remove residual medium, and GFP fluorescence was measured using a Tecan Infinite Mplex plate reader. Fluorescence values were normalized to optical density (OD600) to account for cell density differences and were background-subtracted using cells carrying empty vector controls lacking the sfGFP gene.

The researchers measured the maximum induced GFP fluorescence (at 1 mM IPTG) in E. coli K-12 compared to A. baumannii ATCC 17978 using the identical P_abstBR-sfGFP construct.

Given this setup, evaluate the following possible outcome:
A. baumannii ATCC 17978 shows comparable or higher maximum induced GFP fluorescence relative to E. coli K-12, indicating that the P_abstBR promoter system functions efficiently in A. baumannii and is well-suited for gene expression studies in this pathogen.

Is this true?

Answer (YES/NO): YES